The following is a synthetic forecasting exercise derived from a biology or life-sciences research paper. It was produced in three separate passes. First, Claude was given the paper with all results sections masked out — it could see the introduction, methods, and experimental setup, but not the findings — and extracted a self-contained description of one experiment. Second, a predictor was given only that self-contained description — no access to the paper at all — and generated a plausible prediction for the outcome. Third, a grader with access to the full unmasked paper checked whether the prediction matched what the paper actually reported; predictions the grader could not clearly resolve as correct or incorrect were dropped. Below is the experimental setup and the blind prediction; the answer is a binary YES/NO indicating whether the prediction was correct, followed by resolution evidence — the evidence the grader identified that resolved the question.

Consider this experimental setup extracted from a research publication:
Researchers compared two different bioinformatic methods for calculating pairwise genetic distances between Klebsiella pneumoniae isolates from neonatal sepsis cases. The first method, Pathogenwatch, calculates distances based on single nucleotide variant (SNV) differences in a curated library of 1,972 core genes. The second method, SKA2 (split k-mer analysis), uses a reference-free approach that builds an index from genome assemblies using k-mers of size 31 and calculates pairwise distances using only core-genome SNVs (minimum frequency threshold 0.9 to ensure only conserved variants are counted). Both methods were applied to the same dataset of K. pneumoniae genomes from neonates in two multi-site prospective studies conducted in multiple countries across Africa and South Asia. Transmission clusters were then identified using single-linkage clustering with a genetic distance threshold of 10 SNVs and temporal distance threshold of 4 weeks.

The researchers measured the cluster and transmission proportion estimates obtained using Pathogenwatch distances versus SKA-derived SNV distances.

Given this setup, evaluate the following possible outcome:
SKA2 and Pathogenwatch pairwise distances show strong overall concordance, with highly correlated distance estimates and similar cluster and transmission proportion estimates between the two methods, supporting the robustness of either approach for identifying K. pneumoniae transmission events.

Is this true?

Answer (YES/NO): YES